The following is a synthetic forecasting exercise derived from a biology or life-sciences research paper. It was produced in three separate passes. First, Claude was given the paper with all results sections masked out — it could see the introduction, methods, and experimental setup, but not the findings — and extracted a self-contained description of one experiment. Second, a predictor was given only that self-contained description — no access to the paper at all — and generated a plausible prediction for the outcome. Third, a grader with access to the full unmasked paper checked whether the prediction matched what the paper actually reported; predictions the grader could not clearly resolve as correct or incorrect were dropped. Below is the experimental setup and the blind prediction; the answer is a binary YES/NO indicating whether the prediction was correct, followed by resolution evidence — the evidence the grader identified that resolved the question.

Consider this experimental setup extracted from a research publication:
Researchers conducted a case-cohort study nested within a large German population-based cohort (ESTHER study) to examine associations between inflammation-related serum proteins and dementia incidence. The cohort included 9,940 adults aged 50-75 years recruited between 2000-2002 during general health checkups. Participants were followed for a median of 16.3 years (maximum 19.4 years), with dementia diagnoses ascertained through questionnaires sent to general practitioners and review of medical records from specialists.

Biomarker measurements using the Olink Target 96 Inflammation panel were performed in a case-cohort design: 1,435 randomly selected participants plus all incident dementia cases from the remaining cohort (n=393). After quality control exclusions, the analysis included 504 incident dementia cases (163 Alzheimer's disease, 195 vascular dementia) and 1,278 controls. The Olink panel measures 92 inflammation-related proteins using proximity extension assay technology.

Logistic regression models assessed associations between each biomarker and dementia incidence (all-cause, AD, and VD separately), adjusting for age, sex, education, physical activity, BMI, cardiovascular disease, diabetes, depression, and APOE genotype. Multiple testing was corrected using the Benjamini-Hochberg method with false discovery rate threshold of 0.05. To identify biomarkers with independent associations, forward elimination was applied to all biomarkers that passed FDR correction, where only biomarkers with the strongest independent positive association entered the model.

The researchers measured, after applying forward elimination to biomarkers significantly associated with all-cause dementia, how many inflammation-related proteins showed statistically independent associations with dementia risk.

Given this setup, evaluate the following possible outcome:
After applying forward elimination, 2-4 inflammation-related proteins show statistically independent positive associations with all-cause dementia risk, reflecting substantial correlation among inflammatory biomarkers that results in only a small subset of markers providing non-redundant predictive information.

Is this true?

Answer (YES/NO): YES